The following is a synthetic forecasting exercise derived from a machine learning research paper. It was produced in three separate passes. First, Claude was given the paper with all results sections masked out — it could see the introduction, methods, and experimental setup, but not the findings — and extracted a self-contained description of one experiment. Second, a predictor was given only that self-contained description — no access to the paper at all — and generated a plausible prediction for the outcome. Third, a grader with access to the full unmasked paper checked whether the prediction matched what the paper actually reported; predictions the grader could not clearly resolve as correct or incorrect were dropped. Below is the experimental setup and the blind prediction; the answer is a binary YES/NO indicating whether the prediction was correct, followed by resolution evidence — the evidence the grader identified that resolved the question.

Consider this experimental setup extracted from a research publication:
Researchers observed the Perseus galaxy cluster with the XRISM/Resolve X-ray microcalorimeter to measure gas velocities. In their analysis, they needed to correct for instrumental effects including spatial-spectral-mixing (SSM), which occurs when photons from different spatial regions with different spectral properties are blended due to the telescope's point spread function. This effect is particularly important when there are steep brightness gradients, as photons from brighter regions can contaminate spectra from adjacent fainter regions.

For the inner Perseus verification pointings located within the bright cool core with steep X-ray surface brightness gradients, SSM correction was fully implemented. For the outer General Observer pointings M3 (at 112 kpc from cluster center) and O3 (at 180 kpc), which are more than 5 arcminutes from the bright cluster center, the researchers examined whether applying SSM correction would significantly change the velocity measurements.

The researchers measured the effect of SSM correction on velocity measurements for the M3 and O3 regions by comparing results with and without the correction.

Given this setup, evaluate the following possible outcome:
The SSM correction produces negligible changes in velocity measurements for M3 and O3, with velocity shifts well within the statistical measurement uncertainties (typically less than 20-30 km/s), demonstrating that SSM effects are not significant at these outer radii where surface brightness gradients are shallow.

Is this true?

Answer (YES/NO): YES